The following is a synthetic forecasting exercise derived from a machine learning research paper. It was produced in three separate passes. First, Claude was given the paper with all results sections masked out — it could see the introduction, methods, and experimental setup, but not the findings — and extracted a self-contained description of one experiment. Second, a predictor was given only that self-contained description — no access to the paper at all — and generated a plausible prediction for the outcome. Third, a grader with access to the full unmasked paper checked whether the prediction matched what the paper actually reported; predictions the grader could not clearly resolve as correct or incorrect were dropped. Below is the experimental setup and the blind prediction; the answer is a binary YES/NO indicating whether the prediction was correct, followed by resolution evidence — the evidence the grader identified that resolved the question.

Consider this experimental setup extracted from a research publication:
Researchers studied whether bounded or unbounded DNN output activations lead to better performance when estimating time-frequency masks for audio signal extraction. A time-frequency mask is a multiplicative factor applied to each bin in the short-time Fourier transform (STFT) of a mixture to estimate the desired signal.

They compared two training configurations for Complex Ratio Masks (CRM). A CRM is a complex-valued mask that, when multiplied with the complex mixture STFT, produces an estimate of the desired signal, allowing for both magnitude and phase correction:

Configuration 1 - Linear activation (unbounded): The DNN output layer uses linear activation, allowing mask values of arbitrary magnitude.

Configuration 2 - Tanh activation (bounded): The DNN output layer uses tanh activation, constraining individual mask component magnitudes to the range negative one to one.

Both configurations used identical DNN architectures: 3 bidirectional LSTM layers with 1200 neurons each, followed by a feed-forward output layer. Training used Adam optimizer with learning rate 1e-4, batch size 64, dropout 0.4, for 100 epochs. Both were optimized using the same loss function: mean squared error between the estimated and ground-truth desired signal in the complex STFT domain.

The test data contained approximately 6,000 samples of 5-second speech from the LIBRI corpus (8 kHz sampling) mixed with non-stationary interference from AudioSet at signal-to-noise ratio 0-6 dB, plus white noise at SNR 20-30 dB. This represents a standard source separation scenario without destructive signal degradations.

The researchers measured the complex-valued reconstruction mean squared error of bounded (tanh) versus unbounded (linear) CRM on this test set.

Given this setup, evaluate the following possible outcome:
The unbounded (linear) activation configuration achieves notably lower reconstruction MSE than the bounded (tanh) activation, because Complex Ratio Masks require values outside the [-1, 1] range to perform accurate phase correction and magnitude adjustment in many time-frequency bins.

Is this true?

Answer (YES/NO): NO